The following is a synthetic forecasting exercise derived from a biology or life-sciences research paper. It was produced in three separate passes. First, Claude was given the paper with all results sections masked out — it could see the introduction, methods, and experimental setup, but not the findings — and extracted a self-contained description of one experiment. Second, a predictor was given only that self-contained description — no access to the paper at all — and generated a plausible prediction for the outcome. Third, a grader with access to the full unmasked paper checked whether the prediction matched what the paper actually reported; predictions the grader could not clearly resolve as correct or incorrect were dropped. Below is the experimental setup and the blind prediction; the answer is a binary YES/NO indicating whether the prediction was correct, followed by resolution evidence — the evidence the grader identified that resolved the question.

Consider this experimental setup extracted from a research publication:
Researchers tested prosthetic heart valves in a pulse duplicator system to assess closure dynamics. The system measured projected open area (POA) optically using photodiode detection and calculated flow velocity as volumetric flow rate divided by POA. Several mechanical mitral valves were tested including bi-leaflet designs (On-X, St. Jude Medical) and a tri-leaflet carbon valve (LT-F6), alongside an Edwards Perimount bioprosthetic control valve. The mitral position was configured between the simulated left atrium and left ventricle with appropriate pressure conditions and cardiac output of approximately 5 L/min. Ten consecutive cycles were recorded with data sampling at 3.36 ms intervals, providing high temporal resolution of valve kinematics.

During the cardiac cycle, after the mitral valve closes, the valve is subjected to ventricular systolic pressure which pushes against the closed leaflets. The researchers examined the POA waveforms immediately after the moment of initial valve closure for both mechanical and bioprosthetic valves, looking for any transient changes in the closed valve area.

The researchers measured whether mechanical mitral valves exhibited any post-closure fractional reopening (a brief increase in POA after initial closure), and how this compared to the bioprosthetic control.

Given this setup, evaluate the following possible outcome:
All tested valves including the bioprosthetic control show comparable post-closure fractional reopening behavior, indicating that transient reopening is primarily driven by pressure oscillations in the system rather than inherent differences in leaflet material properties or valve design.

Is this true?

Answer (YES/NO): NO